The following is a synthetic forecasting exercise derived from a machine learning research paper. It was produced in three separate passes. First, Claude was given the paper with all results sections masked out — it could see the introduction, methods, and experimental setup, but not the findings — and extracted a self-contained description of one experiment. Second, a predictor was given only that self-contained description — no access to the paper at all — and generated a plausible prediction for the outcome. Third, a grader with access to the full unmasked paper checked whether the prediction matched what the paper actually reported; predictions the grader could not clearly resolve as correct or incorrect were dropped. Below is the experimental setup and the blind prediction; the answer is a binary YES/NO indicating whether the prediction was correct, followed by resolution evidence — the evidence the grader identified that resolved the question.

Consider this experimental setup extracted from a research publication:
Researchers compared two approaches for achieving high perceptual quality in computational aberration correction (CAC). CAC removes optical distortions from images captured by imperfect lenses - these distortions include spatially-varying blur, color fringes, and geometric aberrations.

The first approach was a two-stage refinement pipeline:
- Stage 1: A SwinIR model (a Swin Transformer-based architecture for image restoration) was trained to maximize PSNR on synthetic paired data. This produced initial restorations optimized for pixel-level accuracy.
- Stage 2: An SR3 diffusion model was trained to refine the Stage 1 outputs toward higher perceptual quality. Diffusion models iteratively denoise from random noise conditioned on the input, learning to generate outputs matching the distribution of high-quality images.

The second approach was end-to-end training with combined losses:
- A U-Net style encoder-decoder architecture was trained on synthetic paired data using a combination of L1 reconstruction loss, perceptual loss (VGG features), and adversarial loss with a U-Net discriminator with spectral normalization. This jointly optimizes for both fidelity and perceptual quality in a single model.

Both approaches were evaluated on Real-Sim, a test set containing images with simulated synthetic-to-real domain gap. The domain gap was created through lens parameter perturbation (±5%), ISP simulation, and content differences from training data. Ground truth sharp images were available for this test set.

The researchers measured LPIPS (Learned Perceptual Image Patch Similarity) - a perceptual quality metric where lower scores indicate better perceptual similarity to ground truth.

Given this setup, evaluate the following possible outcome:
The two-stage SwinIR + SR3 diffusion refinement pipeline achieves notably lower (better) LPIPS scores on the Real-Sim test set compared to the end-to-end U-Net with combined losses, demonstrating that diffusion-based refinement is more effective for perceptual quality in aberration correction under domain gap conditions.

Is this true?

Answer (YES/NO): NO